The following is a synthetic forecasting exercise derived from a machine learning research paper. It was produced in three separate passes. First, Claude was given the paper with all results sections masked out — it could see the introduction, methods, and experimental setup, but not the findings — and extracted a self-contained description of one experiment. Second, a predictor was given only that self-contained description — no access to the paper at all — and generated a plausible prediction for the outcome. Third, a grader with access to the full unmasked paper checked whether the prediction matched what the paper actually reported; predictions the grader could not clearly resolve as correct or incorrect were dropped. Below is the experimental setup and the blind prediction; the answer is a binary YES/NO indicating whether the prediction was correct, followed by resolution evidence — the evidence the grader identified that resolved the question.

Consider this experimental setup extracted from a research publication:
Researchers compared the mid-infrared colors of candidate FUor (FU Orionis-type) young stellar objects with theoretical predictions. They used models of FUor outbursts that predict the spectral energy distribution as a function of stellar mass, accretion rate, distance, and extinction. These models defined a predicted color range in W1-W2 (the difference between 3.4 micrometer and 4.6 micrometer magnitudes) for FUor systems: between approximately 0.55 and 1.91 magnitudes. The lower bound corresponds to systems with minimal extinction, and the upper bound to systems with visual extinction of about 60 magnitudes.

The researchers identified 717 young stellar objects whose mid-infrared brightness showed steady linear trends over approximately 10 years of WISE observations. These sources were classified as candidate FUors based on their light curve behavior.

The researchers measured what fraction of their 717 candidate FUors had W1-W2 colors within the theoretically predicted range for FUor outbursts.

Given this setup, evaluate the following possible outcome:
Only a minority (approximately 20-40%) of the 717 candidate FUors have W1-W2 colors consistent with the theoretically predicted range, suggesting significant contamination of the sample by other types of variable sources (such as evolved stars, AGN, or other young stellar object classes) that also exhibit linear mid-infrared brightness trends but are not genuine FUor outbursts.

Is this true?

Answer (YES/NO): NO